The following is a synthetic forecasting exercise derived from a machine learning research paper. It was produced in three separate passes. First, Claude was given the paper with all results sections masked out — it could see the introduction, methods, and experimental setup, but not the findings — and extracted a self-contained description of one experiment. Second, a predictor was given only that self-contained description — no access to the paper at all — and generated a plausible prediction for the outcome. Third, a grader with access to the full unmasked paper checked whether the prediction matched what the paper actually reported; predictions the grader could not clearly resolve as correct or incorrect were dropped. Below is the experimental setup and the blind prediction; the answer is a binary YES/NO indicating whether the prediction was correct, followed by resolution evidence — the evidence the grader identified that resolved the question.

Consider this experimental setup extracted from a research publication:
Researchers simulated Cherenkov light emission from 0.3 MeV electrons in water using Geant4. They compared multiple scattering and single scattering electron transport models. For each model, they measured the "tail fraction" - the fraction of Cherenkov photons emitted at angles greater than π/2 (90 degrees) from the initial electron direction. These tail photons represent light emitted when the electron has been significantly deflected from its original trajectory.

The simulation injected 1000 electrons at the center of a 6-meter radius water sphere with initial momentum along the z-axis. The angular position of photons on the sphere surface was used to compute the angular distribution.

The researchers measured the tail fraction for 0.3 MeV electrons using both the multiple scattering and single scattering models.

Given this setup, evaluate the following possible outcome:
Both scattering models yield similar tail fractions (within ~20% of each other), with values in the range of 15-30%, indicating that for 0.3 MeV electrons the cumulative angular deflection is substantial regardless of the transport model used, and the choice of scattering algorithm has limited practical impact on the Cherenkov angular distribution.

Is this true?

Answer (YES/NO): NO